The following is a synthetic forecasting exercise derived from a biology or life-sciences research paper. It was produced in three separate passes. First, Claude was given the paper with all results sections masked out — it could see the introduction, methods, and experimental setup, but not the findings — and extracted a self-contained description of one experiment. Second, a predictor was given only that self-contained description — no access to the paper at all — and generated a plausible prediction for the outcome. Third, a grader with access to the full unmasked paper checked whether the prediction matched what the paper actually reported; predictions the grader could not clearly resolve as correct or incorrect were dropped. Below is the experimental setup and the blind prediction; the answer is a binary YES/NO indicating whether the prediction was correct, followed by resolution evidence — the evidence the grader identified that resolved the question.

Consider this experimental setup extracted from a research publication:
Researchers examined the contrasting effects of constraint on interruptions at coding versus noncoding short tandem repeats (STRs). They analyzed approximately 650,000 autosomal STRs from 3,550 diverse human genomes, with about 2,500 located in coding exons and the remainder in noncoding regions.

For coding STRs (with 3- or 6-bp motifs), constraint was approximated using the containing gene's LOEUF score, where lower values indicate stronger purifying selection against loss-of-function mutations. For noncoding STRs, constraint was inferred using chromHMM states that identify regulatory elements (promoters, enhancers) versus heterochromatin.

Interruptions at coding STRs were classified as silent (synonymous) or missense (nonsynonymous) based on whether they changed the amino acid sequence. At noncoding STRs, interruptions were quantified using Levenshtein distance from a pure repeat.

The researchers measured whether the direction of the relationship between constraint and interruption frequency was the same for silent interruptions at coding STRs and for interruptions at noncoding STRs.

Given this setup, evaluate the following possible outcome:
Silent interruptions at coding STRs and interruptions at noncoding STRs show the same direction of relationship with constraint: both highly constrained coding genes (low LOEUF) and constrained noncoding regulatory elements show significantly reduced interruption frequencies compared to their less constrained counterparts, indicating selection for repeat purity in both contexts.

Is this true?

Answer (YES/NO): NO